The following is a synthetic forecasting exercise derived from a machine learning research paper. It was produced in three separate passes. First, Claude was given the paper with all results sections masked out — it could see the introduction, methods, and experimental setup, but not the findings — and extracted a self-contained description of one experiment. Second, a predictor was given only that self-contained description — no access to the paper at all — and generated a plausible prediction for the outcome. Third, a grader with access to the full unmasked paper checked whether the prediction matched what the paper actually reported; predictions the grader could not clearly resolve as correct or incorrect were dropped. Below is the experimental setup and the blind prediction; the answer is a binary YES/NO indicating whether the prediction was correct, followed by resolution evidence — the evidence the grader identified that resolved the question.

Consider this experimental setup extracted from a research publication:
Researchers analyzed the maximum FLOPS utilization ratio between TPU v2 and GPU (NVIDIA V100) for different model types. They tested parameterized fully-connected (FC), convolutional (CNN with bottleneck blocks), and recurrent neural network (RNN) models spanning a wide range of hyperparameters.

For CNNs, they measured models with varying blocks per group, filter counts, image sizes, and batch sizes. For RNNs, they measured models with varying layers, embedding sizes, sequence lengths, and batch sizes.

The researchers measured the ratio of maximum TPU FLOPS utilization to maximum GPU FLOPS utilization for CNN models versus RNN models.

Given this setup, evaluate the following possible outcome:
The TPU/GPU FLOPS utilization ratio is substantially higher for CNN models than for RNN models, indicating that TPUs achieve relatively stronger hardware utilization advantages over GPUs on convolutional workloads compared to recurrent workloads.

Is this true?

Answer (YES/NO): NO